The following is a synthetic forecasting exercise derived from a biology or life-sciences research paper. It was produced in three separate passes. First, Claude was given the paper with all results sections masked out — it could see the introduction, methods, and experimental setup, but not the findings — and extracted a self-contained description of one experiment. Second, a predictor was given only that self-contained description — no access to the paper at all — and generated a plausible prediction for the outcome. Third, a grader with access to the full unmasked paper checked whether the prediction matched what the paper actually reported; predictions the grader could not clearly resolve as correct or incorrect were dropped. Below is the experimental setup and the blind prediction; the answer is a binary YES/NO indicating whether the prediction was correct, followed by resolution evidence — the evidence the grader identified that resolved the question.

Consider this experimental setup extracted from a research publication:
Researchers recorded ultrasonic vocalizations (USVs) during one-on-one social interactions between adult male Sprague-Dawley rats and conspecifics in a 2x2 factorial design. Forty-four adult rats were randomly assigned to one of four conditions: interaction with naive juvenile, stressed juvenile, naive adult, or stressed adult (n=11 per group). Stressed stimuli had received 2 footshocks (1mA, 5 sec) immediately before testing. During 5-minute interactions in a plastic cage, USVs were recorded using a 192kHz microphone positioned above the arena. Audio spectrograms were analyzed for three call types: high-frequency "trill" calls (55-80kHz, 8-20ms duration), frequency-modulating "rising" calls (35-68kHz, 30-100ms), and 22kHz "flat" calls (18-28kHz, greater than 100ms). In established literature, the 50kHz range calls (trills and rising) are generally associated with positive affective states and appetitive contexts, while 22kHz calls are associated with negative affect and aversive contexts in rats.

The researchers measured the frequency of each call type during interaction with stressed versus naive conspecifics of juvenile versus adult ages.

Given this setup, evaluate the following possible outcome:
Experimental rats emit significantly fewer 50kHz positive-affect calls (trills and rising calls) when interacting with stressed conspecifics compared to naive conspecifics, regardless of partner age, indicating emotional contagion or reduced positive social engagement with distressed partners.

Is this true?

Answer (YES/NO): YES